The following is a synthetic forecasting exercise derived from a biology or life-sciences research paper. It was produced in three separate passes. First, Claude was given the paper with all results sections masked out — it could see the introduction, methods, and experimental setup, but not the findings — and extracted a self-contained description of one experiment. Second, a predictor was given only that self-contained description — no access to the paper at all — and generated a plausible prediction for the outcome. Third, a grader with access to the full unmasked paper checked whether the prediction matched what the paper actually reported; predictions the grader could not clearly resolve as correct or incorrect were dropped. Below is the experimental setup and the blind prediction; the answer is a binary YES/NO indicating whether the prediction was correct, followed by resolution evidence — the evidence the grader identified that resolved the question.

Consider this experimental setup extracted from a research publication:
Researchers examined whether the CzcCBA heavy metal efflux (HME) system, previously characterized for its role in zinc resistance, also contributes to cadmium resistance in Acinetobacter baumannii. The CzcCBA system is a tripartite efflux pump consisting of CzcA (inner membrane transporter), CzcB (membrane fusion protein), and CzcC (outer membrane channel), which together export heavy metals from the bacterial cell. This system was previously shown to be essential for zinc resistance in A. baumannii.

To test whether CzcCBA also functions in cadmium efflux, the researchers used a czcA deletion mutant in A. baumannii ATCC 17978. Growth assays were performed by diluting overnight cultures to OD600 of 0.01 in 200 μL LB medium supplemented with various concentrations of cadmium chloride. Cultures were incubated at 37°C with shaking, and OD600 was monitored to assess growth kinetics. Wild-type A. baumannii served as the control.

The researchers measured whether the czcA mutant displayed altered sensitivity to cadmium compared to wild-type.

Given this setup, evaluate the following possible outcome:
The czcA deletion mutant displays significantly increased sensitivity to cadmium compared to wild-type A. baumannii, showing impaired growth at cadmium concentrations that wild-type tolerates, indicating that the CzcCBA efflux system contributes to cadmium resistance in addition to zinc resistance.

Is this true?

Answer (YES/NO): YES